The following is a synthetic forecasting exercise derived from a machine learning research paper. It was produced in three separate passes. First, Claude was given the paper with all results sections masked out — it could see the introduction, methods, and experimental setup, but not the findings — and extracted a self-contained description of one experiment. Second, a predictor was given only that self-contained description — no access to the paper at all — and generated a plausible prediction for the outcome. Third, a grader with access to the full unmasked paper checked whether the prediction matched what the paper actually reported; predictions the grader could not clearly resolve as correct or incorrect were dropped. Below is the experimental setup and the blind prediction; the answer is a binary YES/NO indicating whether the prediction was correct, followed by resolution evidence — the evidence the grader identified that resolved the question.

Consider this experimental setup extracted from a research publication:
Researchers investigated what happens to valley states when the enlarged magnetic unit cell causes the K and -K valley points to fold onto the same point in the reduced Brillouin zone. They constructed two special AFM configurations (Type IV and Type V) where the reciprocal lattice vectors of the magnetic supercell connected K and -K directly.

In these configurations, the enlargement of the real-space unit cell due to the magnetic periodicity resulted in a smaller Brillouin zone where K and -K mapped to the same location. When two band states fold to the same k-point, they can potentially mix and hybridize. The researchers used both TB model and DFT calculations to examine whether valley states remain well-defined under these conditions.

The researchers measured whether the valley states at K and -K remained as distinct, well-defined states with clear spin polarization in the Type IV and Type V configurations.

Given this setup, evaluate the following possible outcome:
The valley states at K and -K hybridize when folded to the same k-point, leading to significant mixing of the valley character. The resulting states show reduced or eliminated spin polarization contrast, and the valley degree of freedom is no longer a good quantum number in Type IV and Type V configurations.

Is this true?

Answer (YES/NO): YES